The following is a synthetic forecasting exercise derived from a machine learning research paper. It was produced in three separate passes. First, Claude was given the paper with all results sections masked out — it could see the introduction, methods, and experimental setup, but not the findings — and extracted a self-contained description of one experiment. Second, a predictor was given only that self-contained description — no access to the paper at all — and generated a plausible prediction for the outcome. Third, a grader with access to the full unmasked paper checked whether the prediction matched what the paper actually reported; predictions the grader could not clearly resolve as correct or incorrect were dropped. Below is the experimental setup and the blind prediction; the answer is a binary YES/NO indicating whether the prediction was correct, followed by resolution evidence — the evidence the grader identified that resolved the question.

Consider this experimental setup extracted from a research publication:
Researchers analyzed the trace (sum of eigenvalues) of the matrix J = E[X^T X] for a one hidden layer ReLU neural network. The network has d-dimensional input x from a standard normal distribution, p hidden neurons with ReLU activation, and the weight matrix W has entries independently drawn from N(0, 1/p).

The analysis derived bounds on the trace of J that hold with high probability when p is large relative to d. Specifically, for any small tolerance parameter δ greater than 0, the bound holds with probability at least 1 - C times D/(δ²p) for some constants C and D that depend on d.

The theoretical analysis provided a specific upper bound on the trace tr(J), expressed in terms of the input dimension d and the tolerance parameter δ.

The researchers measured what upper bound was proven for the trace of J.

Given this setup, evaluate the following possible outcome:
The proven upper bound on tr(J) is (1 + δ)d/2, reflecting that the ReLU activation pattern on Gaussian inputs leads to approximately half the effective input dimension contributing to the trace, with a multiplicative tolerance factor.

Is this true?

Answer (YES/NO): YES